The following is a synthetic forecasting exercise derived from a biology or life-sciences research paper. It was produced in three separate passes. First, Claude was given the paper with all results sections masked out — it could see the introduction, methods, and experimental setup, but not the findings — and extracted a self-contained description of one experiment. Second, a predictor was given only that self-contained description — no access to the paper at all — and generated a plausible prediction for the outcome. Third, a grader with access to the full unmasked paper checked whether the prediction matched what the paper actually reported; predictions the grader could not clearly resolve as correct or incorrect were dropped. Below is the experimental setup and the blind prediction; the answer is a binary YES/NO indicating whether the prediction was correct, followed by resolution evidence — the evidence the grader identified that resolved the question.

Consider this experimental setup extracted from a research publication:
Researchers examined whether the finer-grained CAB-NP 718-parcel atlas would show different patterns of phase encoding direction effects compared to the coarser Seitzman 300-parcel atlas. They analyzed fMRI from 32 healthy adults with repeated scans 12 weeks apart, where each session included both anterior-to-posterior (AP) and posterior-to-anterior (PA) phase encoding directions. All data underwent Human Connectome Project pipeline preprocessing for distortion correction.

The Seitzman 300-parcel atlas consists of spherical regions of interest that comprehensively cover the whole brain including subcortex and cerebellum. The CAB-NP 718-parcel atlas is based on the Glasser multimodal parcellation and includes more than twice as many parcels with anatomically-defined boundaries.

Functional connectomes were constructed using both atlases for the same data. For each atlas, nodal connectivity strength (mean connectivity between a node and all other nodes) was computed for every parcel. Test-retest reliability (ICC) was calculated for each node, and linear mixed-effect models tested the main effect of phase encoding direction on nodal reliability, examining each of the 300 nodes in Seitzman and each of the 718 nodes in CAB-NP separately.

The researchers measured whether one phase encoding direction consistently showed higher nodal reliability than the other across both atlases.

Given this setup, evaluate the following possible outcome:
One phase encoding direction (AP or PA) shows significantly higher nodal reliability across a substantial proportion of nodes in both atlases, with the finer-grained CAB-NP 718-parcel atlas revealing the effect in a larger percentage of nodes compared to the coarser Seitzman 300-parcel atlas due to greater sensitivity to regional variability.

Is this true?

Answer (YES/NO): NO